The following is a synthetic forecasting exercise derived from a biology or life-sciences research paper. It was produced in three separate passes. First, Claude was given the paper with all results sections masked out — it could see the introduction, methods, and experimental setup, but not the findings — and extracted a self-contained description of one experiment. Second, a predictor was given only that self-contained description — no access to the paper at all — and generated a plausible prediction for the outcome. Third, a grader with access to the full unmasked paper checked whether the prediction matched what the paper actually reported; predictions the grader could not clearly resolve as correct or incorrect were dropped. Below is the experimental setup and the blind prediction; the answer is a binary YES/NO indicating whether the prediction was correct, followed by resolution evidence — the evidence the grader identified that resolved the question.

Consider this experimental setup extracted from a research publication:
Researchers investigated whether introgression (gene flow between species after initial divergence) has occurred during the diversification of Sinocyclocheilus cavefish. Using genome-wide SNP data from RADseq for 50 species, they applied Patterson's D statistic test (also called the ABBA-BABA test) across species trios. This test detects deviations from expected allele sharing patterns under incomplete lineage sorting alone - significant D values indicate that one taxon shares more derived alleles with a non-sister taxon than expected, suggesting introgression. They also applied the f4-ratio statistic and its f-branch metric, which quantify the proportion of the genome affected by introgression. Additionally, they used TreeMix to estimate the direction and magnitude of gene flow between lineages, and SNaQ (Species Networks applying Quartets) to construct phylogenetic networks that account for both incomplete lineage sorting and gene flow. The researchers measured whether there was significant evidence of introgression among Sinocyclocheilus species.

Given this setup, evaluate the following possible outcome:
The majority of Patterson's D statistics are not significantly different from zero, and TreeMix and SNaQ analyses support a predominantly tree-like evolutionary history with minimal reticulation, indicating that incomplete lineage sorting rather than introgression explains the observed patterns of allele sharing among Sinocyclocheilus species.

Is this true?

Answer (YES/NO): NO